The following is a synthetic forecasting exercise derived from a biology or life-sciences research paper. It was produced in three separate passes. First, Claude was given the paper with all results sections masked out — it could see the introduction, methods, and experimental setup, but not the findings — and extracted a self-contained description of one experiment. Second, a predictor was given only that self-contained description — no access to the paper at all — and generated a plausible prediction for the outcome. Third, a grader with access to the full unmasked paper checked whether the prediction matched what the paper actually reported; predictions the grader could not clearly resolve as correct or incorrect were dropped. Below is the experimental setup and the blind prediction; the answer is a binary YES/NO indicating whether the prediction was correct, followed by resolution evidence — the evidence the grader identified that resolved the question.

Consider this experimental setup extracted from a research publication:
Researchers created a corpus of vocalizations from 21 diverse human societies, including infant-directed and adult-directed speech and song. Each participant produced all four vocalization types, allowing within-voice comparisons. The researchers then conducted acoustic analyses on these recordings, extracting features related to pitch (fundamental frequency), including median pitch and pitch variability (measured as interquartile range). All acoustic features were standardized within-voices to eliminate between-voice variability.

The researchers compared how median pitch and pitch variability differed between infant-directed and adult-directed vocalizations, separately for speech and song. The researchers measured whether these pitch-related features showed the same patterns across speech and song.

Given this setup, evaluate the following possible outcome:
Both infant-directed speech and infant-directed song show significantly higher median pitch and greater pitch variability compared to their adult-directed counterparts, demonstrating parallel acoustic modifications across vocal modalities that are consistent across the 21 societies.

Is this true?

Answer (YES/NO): NO